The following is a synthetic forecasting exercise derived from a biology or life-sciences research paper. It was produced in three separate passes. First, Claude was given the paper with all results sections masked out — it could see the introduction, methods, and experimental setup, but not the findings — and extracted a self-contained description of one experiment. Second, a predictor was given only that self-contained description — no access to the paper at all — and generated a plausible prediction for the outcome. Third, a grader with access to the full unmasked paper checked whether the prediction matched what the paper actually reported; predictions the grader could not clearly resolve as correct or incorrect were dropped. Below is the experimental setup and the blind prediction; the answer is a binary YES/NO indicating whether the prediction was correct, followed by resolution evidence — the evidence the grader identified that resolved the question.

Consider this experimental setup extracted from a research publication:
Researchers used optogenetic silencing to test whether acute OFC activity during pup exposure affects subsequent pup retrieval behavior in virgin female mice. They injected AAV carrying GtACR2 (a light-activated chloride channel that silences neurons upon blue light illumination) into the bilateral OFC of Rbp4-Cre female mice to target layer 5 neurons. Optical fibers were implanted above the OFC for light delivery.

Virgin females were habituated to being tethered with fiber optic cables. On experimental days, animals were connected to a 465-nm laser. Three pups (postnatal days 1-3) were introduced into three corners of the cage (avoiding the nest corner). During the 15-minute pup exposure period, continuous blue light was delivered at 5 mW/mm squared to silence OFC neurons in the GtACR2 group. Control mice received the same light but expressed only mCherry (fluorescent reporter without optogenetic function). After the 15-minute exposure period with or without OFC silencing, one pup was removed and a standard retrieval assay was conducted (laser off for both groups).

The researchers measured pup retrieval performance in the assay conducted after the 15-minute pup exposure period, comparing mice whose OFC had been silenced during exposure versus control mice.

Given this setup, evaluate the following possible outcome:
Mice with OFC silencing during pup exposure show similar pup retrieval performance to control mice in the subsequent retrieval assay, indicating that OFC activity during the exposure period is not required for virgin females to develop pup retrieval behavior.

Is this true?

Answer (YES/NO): NO